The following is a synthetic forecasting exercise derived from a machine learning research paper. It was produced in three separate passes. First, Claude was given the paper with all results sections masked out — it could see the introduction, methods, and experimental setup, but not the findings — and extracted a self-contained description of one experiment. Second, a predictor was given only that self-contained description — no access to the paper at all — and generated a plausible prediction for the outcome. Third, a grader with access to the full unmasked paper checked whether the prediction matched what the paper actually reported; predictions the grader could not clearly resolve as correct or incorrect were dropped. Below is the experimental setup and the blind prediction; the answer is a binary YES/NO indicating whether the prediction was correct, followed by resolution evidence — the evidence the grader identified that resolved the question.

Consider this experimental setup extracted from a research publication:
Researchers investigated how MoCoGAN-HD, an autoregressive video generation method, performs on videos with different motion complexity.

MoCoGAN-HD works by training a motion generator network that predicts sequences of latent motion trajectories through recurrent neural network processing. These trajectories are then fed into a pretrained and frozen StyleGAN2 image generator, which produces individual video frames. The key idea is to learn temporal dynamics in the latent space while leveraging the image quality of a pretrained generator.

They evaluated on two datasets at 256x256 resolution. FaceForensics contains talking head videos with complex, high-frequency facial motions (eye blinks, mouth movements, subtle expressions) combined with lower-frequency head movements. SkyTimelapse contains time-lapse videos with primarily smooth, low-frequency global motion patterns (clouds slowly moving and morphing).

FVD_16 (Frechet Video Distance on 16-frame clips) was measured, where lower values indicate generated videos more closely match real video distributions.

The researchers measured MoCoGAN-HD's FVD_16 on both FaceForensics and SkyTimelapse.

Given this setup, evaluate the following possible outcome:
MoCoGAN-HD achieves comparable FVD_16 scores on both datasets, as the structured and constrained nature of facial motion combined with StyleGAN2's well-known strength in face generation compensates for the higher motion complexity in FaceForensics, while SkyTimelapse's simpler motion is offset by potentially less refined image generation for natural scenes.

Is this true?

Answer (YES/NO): NO